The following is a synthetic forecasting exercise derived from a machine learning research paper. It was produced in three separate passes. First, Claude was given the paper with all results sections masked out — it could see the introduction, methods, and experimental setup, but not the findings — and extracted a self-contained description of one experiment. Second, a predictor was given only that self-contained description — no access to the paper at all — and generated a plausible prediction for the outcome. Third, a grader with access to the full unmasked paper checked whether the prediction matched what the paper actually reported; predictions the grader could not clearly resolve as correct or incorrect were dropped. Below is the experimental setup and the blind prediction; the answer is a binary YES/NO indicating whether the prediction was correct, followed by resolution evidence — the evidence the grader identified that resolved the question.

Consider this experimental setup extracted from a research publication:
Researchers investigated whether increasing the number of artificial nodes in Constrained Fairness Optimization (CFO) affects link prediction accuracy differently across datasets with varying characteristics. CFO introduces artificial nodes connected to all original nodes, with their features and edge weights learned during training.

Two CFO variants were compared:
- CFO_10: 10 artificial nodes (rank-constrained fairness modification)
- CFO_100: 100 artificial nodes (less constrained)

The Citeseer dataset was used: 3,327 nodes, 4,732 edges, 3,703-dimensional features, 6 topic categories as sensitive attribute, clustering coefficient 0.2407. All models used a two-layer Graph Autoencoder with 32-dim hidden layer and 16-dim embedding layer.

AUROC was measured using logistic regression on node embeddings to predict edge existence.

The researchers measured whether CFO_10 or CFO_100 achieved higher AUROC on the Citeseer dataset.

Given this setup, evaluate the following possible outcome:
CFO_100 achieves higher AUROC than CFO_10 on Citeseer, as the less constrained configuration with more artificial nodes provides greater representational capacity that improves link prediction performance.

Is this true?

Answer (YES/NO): NO